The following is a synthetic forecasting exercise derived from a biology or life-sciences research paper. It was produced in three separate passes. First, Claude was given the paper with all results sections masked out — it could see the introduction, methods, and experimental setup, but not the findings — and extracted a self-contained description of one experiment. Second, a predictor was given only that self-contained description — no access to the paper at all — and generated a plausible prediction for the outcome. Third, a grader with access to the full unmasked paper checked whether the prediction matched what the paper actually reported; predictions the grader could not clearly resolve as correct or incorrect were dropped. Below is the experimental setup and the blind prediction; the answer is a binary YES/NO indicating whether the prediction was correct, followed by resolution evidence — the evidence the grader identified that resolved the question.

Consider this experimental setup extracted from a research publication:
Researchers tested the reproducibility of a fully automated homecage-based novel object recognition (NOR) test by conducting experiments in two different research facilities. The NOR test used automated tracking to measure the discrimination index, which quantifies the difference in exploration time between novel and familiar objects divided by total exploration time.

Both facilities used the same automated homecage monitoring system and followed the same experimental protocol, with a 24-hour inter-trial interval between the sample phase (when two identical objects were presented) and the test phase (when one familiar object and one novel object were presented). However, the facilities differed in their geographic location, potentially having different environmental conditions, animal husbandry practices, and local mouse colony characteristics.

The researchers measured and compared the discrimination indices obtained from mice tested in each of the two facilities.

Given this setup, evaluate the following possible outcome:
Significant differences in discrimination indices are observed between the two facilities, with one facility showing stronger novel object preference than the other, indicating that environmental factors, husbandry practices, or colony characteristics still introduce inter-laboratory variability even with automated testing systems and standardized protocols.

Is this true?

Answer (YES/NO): NO